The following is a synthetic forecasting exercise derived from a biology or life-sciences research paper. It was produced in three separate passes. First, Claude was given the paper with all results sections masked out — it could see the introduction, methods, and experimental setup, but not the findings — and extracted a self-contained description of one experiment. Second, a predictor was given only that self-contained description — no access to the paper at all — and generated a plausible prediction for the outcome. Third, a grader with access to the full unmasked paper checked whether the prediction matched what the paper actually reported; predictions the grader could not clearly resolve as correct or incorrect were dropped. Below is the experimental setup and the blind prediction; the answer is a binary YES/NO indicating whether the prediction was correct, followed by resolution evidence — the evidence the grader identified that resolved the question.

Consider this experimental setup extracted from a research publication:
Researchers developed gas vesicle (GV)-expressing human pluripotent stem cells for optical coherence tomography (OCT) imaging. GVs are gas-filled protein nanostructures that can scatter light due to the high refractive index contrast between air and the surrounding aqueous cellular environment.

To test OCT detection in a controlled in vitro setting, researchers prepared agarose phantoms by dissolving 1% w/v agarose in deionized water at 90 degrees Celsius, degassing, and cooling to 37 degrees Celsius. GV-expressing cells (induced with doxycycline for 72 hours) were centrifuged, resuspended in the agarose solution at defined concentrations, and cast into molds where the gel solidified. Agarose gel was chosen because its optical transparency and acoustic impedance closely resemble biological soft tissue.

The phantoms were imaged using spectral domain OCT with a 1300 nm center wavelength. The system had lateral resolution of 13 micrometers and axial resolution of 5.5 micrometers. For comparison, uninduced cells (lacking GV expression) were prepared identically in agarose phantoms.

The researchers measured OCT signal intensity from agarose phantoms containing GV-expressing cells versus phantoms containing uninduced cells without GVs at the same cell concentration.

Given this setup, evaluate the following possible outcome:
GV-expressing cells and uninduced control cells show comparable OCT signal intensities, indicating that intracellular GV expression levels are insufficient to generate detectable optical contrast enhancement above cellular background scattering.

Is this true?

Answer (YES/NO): NO